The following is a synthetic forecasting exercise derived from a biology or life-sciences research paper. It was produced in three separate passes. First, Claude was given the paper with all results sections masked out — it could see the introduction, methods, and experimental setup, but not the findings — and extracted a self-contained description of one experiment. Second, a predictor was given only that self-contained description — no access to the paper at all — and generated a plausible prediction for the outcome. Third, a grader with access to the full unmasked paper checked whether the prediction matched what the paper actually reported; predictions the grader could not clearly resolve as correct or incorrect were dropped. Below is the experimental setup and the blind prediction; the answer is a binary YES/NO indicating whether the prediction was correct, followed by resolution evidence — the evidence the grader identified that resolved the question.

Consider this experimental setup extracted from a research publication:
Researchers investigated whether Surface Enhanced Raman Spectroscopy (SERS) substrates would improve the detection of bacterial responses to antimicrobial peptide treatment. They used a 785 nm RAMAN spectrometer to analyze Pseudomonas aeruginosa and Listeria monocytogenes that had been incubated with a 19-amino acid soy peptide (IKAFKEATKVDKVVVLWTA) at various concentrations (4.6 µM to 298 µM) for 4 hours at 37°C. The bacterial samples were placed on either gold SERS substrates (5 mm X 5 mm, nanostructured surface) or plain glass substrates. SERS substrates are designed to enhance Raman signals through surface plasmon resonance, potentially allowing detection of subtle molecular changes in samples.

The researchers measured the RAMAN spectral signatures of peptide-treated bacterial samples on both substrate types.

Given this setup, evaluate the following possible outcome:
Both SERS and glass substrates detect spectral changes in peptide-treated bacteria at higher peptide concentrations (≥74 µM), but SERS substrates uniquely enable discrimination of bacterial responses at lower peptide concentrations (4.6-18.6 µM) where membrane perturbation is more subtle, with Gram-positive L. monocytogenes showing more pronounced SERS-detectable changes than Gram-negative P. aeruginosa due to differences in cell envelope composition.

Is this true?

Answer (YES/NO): NO